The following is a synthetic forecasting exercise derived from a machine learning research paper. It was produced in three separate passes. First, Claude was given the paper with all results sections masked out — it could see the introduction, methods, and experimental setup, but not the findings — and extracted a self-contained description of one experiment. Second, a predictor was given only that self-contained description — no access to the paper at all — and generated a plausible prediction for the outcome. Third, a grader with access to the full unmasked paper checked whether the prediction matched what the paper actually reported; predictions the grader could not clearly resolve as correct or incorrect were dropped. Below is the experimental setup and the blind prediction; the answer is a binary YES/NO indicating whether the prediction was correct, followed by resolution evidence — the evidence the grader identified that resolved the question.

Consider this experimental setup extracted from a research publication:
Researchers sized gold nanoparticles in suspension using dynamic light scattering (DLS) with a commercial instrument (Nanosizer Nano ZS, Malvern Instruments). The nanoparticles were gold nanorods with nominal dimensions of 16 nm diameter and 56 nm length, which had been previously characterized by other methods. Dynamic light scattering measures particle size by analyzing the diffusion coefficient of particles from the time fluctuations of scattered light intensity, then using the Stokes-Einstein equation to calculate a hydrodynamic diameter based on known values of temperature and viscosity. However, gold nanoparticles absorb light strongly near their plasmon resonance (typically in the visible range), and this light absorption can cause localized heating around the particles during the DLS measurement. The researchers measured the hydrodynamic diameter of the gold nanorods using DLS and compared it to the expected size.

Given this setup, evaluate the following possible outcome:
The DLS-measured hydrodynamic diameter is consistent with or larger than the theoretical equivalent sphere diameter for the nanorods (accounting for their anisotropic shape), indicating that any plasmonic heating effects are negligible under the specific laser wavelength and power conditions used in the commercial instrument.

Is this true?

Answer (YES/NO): NO